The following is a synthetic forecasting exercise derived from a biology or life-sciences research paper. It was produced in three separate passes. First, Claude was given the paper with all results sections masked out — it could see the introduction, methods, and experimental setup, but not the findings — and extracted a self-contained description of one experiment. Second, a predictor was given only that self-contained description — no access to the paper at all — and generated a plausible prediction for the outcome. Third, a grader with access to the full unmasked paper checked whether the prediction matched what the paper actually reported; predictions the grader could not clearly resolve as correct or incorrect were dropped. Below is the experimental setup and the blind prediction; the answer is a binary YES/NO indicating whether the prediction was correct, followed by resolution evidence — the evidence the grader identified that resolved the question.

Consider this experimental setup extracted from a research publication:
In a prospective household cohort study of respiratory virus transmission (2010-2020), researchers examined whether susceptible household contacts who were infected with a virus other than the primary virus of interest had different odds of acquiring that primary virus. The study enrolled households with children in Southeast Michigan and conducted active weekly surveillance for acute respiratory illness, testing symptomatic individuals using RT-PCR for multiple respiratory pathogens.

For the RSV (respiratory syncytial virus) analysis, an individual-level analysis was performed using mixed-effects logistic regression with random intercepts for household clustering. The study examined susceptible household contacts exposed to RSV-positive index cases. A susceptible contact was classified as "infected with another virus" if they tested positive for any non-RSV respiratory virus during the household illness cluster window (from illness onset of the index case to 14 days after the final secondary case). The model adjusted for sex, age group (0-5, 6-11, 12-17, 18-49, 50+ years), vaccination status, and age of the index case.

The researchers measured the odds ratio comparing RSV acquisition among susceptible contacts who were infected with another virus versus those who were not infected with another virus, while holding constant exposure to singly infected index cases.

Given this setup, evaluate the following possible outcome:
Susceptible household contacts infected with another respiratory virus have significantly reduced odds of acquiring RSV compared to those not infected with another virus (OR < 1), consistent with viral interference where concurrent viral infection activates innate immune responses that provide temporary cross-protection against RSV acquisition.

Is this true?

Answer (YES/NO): NO